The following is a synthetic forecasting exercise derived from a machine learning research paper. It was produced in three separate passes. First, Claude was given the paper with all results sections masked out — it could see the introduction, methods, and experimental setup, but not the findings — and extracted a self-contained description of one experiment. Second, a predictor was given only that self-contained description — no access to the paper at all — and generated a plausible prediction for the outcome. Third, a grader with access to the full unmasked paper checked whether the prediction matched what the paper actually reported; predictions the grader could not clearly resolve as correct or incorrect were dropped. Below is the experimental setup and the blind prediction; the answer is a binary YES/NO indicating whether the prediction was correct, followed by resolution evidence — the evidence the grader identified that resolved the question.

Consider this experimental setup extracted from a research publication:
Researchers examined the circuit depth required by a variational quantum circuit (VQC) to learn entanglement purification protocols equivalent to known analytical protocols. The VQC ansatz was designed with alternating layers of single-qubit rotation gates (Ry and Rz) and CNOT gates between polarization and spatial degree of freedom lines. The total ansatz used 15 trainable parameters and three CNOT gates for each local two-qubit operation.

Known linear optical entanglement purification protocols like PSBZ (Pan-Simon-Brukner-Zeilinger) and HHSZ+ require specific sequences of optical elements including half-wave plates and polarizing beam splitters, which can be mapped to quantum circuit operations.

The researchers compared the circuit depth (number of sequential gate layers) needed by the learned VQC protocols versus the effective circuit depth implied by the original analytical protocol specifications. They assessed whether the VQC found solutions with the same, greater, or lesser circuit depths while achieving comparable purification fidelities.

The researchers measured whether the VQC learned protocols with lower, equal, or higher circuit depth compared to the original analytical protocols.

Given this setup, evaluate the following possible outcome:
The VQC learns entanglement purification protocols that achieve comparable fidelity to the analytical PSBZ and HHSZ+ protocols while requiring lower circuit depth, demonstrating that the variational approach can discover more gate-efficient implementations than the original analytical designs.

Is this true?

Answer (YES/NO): NO